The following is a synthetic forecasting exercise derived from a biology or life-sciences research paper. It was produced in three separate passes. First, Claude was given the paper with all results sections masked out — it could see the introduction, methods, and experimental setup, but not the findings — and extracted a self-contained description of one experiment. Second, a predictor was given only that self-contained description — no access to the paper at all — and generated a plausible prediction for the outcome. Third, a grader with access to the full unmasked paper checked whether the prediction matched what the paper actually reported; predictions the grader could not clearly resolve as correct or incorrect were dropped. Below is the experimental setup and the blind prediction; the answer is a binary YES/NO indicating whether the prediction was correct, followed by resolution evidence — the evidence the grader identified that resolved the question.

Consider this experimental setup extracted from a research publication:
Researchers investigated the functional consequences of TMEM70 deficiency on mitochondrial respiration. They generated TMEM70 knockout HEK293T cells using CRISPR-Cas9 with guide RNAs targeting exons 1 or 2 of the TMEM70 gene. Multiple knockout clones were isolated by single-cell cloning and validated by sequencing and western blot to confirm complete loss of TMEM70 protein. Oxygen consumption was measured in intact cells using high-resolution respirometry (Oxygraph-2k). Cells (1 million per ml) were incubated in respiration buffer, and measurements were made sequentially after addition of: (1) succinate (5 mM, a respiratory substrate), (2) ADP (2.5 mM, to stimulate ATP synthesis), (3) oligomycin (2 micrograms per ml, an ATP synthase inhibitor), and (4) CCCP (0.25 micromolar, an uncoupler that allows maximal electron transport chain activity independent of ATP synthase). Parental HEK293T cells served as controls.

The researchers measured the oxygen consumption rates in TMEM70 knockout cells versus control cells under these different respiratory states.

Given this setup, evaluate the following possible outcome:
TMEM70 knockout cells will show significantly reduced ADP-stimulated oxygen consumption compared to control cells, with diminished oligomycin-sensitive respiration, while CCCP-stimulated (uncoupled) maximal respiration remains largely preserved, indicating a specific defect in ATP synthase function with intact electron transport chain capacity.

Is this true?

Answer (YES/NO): YES